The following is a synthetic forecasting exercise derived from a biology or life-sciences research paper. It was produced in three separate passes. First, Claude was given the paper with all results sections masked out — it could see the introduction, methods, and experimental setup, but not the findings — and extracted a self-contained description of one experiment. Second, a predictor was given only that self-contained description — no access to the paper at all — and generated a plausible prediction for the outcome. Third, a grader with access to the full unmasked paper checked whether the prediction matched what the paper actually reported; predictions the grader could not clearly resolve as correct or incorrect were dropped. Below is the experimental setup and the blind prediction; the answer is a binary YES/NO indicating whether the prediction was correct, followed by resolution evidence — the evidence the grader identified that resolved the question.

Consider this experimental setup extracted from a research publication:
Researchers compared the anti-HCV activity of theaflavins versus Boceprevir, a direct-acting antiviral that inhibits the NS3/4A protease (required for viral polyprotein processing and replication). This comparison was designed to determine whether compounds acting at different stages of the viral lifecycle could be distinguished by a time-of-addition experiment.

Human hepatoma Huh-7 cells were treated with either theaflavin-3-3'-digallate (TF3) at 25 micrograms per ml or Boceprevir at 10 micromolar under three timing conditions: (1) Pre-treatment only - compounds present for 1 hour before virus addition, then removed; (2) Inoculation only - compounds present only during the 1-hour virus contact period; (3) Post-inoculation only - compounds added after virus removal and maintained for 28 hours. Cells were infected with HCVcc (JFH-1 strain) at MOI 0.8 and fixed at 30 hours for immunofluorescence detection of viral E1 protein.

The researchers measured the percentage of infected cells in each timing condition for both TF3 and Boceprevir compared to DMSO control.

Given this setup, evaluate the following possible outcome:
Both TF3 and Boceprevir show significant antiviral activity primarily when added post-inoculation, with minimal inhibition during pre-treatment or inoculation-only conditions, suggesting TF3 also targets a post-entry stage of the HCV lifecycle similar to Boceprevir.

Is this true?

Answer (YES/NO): NO